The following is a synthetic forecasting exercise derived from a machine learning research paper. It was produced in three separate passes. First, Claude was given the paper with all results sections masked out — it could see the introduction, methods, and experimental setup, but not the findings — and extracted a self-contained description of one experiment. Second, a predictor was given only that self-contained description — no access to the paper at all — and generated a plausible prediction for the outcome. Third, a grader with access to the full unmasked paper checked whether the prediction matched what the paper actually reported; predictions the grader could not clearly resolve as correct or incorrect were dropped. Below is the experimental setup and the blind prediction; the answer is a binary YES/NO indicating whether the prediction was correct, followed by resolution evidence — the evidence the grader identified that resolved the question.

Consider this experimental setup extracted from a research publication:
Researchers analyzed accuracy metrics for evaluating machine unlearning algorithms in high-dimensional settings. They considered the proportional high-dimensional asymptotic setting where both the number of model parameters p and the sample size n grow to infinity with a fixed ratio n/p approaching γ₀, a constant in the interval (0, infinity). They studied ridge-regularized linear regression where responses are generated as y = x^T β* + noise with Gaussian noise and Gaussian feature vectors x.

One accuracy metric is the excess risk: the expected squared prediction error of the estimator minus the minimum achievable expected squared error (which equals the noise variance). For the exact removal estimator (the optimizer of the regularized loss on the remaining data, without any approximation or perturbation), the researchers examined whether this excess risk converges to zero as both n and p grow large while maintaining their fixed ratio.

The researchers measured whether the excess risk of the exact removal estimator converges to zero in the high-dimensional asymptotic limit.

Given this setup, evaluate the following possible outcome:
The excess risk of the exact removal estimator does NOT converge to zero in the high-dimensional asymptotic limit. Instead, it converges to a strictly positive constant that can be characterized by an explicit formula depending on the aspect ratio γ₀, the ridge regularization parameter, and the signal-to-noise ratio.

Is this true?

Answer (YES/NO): YES